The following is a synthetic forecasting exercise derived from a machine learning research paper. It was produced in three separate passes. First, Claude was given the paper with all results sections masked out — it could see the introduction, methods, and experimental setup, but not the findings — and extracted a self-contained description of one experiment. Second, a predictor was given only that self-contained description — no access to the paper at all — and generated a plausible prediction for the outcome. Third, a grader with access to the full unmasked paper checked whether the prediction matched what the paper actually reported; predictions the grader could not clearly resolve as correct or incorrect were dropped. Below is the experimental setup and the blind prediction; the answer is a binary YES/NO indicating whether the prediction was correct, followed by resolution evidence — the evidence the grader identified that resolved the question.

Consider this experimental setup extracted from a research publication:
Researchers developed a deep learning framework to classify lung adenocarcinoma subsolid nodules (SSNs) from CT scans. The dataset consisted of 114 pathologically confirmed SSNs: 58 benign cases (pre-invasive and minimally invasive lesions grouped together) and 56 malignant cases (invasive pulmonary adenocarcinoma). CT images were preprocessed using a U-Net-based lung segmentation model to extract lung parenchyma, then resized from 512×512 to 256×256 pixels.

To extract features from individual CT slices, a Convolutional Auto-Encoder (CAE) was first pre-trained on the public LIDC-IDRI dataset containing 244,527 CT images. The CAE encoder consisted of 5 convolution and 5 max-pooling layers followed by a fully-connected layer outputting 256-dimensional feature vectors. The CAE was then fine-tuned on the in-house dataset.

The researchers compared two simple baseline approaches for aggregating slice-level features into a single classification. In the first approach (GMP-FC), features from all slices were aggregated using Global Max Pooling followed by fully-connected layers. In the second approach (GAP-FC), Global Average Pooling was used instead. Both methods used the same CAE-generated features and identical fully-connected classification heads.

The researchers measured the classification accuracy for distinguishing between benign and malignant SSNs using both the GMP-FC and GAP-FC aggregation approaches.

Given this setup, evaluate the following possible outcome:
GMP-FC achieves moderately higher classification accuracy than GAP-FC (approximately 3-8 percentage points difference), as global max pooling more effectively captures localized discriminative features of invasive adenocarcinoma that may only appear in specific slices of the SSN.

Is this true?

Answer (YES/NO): NO